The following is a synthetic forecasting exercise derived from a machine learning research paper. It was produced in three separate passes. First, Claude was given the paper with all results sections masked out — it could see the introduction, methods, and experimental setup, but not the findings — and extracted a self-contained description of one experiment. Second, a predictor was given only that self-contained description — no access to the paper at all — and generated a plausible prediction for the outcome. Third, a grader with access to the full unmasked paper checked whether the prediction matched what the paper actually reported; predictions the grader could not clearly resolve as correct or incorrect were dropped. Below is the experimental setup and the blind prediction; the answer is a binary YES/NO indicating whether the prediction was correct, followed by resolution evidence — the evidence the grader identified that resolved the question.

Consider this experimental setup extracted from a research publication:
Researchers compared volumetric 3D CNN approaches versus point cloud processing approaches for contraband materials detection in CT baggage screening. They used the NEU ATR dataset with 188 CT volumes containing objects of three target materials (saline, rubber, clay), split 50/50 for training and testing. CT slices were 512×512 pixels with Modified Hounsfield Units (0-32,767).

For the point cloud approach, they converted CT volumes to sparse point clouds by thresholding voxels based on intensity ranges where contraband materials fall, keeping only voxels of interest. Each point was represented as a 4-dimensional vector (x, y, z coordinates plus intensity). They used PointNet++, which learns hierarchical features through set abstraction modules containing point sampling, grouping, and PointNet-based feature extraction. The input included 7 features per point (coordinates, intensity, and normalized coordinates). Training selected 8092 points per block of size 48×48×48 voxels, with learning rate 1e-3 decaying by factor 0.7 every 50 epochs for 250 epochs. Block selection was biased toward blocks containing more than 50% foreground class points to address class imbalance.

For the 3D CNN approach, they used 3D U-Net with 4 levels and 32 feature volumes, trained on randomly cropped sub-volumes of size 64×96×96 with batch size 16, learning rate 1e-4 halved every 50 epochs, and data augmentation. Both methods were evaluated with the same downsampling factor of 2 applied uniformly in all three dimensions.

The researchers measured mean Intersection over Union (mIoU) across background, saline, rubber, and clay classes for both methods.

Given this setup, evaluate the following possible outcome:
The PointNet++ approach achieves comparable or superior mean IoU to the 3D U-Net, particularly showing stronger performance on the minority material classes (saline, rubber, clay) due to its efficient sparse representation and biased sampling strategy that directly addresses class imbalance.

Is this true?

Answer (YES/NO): NO